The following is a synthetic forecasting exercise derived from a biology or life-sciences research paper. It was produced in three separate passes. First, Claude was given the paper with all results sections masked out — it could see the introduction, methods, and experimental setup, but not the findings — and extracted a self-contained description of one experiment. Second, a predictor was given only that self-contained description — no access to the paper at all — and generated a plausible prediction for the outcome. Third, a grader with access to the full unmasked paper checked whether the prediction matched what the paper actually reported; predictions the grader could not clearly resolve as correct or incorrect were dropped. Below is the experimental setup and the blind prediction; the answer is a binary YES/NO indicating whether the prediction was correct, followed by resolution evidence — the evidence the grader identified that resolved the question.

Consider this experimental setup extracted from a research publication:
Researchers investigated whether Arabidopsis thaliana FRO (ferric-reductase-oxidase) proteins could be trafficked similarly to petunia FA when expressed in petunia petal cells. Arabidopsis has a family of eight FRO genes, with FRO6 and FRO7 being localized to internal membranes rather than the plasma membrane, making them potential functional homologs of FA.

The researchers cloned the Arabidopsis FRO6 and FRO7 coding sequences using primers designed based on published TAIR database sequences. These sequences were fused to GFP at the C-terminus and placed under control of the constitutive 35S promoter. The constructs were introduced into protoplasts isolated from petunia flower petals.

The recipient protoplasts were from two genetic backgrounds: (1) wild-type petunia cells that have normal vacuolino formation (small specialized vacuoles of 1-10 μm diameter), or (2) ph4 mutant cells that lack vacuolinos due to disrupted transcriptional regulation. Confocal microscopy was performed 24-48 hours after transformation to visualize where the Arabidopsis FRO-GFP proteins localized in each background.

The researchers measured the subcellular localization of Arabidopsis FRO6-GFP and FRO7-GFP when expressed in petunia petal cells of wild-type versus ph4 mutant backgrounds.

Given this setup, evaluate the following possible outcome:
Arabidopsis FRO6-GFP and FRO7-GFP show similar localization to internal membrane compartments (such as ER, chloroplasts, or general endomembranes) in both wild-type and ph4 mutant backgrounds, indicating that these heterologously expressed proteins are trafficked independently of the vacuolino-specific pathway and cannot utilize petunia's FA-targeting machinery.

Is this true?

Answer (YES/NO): NO